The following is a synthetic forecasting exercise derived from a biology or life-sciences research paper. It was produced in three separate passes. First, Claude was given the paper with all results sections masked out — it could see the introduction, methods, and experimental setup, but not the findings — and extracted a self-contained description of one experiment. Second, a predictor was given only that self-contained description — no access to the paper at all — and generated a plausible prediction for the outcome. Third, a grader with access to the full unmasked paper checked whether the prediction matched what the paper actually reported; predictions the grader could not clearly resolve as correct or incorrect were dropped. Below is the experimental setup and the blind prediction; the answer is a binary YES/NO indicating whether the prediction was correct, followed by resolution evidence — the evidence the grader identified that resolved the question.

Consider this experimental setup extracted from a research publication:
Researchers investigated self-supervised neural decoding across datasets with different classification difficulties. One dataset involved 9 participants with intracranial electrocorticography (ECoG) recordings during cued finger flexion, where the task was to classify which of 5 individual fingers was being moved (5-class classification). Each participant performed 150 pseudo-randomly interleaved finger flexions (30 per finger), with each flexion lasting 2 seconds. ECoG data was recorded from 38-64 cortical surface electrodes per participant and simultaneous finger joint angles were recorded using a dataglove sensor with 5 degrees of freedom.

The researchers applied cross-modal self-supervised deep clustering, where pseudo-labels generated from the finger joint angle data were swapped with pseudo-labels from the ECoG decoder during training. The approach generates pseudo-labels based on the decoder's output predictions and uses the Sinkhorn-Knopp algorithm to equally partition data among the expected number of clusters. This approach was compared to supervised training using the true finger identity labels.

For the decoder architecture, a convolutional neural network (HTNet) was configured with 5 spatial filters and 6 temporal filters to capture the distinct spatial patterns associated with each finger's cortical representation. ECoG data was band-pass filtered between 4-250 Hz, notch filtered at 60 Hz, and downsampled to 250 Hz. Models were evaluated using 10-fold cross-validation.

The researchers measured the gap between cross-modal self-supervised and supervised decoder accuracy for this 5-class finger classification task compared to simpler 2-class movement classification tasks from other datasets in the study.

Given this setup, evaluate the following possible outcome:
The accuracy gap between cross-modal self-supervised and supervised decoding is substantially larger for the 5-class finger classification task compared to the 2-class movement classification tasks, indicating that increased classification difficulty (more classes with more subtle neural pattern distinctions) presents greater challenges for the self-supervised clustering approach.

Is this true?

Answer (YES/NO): NO